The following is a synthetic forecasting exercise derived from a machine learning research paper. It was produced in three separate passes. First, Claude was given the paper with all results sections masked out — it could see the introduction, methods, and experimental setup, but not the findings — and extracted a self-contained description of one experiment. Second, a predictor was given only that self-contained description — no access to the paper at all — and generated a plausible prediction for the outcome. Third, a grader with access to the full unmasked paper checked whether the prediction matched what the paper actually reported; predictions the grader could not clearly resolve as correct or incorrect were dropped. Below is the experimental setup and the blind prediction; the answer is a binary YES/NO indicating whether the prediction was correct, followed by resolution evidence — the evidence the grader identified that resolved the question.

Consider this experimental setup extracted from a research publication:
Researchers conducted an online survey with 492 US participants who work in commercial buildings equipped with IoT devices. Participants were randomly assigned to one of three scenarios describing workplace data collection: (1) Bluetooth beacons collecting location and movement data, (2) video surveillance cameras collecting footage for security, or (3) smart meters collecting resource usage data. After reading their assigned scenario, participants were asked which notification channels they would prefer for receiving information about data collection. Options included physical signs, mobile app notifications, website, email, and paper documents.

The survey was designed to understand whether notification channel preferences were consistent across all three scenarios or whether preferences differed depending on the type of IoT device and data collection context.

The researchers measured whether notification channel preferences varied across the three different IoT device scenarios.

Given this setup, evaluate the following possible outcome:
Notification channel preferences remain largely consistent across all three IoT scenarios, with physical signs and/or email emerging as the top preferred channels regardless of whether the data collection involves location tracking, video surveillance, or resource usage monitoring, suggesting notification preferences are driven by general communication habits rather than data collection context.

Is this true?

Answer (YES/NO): NO